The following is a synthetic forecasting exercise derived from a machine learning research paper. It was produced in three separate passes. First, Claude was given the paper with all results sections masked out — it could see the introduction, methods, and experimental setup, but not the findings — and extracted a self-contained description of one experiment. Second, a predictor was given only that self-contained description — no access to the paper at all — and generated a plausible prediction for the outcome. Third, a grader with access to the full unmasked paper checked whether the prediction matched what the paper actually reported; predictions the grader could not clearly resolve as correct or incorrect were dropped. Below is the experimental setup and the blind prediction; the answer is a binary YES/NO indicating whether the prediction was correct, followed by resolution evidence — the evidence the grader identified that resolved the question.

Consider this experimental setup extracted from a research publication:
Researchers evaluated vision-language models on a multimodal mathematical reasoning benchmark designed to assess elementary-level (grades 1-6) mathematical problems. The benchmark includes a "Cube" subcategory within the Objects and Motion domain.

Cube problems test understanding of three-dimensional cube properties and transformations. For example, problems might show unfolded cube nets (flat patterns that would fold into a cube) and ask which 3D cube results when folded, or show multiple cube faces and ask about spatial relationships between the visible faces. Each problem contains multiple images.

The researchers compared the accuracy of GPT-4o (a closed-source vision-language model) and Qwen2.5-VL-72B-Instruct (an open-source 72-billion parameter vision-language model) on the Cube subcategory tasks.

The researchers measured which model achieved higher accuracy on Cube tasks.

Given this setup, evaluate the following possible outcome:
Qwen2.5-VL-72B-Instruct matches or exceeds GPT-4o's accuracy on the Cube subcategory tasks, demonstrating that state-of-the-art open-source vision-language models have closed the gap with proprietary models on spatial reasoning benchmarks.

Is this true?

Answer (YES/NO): YES